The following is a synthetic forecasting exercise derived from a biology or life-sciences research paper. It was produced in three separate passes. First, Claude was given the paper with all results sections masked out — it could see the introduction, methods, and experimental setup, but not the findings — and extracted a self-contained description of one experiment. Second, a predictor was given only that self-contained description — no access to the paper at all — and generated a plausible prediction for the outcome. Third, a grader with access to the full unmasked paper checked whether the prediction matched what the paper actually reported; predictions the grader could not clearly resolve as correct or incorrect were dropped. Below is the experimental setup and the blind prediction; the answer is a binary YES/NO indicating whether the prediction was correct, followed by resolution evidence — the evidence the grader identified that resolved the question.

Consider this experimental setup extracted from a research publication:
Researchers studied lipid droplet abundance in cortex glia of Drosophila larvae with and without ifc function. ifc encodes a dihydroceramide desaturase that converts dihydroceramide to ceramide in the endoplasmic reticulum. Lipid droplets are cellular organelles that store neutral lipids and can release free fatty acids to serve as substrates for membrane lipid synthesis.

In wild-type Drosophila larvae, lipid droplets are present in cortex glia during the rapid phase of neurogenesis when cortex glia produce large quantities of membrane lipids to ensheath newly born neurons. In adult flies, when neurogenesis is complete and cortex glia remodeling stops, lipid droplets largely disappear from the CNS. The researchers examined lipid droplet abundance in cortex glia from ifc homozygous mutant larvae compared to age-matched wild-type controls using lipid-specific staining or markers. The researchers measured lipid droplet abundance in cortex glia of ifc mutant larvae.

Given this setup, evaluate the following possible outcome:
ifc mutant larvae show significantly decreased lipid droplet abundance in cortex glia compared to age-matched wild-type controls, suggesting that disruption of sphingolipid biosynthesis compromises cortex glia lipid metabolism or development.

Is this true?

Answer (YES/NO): YES